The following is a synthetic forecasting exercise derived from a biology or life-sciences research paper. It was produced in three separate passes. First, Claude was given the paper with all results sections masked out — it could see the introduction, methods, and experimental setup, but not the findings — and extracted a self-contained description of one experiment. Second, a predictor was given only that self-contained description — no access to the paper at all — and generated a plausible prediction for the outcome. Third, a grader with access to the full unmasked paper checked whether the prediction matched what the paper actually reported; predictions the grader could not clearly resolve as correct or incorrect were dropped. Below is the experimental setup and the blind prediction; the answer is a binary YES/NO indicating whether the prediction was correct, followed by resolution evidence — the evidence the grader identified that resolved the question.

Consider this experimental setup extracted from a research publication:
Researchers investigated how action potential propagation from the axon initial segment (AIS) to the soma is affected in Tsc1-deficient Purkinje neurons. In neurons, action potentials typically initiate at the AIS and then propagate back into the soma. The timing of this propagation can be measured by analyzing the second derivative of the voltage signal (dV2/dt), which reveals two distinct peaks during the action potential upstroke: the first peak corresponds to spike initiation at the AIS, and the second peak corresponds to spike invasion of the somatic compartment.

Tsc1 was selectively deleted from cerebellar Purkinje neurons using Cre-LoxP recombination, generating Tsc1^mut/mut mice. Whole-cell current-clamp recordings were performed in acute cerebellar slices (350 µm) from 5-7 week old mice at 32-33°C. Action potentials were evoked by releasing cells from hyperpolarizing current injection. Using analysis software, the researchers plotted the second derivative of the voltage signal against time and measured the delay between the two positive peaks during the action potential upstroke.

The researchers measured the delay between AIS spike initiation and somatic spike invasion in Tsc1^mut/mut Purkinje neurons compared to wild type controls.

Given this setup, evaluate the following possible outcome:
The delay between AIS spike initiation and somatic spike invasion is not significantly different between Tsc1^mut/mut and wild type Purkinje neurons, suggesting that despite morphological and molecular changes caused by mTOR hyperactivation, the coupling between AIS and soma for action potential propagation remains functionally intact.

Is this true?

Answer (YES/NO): NO